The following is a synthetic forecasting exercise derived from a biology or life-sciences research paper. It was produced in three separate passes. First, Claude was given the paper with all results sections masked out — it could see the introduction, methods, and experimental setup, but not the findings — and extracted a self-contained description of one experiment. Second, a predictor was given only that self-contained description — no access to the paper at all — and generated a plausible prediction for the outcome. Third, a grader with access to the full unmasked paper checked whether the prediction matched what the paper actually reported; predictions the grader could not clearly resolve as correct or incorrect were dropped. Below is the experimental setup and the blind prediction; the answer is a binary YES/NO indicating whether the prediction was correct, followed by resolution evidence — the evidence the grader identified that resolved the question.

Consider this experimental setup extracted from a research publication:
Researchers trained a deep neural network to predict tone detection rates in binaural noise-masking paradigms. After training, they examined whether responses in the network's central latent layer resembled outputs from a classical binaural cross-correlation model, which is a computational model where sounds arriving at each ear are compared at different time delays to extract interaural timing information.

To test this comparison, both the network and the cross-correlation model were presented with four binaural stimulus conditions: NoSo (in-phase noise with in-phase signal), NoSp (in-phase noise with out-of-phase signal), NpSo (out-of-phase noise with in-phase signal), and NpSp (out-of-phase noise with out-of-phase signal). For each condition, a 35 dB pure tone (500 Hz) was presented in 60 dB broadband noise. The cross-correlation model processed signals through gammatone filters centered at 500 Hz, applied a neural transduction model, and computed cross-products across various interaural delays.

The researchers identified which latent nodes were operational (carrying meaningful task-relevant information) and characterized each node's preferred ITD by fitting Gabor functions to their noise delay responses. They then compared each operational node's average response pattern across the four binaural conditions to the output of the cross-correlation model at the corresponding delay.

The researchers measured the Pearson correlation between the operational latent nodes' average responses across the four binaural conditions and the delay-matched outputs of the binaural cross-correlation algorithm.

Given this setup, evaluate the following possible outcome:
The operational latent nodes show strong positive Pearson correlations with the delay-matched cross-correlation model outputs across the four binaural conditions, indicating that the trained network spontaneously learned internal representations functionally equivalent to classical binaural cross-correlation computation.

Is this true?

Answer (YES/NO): NO